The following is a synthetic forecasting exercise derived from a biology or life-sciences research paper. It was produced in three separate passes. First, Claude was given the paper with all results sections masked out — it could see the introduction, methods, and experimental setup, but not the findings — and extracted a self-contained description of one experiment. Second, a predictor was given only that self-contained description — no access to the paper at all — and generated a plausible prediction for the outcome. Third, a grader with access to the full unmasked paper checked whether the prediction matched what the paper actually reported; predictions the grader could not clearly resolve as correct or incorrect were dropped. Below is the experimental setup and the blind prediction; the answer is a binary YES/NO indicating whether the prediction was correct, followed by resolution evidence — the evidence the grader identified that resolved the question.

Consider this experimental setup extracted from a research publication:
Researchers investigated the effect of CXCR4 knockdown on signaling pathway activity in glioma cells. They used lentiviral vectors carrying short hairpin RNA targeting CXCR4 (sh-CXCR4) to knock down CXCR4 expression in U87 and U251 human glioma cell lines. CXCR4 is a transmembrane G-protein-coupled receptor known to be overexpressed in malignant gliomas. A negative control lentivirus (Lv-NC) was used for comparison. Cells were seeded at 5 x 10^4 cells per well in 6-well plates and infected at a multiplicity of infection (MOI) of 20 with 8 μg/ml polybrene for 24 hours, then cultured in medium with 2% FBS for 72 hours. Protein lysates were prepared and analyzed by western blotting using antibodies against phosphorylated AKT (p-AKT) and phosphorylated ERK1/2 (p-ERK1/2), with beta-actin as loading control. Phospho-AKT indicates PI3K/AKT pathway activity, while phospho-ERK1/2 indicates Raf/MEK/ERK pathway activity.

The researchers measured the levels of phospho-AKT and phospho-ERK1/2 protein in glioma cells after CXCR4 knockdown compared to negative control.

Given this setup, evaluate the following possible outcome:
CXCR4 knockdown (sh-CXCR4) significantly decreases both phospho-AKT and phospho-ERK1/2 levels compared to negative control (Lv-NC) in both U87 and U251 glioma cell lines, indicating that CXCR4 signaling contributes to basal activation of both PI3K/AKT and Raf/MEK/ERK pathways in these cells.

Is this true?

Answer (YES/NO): YES